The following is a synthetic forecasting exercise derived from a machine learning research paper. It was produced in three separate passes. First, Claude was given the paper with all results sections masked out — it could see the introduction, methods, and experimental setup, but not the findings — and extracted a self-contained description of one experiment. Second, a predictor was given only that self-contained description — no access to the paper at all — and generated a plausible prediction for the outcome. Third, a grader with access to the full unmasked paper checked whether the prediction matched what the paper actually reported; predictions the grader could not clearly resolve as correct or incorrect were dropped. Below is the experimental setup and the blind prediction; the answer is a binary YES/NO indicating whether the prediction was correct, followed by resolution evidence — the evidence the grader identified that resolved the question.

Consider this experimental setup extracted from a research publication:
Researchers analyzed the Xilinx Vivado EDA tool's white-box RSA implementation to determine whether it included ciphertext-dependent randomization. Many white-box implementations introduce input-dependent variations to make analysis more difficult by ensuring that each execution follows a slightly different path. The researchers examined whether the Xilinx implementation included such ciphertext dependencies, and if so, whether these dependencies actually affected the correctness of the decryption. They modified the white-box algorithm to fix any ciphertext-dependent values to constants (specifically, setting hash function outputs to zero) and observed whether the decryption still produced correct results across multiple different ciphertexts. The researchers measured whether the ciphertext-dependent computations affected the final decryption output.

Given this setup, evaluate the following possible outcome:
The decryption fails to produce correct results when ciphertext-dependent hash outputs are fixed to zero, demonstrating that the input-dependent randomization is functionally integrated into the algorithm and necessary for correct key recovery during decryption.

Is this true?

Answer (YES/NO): NO